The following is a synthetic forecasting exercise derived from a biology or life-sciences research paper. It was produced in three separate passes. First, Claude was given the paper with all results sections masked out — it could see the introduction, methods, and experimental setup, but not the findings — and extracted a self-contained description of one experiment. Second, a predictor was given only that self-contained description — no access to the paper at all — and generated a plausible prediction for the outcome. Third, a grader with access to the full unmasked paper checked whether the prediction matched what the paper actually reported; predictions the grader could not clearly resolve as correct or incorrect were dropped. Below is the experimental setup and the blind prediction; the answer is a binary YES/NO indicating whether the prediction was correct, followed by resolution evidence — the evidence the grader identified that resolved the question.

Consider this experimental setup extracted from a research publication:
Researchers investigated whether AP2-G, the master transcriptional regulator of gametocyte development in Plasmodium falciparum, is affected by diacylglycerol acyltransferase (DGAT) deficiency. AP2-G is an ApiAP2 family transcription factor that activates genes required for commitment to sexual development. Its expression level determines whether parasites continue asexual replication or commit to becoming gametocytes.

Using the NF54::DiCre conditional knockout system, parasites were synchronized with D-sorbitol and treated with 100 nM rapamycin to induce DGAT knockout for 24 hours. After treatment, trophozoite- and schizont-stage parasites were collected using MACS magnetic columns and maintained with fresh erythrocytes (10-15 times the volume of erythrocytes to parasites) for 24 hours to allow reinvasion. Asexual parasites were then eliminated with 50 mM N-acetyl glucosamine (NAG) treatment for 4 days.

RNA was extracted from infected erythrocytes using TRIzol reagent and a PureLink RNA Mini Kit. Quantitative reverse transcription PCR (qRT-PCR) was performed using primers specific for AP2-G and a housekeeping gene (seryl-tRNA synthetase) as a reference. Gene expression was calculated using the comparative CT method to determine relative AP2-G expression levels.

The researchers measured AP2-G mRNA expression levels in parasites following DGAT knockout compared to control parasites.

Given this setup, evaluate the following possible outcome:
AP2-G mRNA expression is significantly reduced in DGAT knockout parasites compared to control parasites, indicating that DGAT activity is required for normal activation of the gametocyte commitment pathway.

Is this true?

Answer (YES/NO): NO